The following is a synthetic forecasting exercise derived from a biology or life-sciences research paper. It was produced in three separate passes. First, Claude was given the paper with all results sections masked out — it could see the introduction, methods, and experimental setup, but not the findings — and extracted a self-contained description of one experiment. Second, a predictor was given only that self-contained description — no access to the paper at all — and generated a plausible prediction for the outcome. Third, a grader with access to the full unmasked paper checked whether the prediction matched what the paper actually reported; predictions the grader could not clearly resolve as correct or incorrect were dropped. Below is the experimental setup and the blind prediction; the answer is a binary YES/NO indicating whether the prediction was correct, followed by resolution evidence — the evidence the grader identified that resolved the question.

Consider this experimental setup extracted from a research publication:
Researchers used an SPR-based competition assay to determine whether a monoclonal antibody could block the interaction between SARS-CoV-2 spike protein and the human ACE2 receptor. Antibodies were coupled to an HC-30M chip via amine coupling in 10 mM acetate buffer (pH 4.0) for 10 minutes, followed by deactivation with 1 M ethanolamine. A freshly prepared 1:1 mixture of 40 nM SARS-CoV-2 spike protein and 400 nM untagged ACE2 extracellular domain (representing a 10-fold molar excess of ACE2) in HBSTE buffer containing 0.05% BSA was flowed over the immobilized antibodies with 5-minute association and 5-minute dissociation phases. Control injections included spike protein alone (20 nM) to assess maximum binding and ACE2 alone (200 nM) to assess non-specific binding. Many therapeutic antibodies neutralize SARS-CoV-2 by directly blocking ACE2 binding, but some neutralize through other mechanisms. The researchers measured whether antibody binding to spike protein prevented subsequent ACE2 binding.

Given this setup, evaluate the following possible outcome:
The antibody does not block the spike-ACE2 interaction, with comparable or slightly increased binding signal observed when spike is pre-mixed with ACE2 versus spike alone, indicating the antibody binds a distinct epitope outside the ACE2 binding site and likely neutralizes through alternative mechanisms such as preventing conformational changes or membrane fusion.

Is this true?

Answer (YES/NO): NO